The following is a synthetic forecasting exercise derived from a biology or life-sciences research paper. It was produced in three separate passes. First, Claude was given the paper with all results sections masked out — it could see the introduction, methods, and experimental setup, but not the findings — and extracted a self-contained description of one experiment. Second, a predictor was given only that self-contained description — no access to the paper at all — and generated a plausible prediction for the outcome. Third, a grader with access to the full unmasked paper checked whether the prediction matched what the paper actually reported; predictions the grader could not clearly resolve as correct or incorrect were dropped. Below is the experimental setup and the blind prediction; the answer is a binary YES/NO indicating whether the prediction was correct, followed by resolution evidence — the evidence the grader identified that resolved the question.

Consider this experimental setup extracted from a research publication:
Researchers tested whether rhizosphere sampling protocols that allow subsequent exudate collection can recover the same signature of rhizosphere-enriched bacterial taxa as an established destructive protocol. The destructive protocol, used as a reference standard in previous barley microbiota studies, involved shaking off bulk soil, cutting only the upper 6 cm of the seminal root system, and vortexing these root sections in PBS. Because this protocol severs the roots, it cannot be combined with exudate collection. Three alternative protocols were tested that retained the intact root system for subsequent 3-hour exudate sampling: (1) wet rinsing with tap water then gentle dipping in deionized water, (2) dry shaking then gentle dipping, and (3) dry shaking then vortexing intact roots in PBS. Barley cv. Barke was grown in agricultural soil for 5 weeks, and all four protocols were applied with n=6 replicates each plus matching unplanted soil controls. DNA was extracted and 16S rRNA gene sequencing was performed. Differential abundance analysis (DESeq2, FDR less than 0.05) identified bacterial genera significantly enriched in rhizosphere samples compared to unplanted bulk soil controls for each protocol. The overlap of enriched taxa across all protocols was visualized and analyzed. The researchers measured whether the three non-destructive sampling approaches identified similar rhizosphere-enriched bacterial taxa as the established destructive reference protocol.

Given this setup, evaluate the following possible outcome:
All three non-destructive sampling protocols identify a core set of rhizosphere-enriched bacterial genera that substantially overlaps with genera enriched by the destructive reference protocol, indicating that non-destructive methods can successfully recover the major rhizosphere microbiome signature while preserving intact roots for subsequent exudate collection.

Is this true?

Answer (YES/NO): YES